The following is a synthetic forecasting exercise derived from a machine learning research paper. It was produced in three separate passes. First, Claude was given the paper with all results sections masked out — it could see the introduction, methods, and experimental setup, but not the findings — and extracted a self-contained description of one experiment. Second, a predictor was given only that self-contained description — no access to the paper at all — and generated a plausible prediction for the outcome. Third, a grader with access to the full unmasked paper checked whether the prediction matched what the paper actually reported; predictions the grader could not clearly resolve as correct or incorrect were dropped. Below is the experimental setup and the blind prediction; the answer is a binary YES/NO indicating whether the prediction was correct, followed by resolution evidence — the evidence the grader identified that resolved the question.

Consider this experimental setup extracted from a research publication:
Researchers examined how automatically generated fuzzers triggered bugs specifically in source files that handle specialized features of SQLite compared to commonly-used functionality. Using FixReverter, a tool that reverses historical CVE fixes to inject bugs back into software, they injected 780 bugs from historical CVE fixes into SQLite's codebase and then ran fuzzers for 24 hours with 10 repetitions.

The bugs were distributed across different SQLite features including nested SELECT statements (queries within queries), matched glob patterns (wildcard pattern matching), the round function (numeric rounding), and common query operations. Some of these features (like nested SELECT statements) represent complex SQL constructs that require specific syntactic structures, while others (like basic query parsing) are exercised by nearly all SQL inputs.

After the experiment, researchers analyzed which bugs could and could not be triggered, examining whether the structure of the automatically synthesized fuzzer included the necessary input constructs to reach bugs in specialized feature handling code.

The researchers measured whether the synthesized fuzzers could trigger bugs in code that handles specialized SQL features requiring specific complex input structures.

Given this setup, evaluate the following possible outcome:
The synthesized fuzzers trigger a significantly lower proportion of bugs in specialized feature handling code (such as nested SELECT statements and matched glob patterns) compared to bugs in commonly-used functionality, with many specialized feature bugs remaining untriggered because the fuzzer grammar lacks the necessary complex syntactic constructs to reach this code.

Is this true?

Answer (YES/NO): NO